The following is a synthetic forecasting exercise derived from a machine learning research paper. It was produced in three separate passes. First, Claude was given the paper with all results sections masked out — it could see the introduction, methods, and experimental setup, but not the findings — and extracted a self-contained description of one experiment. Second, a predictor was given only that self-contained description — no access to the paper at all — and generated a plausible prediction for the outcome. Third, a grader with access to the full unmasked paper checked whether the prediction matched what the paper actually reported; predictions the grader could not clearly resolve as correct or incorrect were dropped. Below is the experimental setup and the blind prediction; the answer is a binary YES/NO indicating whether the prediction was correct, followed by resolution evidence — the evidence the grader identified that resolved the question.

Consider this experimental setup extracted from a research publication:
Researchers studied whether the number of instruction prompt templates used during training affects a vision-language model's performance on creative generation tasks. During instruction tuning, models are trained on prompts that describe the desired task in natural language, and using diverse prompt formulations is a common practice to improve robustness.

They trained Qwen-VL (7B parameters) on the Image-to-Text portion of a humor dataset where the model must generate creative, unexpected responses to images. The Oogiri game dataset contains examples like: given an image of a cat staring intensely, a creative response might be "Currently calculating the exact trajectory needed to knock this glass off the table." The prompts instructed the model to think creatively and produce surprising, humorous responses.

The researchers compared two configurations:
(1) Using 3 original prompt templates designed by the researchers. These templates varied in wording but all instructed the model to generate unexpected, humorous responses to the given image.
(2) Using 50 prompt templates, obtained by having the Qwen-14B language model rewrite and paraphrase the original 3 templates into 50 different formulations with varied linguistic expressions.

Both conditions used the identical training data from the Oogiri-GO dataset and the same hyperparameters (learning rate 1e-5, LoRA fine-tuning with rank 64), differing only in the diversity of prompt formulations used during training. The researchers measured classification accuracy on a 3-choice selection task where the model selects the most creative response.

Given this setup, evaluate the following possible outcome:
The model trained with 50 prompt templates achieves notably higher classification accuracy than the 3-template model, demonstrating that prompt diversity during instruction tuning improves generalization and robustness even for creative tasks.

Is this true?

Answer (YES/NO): NO